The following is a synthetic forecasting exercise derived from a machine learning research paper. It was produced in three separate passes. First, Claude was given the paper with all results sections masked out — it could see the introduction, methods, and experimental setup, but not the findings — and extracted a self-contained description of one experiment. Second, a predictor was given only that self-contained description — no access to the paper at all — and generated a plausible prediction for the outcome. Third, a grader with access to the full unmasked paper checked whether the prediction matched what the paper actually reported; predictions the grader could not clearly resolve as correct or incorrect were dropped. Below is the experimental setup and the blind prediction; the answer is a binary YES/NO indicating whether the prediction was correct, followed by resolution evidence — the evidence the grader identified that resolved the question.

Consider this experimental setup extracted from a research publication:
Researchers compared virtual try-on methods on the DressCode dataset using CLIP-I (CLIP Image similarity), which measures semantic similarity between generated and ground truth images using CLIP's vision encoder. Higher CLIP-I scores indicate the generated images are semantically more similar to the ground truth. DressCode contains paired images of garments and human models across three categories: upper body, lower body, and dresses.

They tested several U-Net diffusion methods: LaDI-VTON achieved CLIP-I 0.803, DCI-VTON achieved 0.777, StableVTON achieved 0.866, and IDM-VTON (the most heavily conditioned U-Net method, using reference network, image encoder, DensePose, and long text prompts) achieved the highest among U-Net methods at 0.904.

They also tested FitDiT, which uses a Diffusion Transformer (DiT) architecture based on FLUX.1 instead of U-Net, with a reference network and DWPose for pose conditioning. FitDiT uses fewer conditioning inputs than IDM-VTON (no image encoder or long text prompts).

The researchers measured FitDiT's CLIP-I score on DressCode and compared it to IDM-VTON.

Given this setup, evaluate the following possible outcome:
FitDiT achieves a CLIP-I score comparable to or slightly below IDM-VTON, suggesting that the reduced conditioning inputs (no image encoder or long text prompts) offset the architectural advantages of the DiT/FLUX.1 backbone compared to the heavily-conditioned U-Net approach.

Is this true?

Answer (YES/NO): YES